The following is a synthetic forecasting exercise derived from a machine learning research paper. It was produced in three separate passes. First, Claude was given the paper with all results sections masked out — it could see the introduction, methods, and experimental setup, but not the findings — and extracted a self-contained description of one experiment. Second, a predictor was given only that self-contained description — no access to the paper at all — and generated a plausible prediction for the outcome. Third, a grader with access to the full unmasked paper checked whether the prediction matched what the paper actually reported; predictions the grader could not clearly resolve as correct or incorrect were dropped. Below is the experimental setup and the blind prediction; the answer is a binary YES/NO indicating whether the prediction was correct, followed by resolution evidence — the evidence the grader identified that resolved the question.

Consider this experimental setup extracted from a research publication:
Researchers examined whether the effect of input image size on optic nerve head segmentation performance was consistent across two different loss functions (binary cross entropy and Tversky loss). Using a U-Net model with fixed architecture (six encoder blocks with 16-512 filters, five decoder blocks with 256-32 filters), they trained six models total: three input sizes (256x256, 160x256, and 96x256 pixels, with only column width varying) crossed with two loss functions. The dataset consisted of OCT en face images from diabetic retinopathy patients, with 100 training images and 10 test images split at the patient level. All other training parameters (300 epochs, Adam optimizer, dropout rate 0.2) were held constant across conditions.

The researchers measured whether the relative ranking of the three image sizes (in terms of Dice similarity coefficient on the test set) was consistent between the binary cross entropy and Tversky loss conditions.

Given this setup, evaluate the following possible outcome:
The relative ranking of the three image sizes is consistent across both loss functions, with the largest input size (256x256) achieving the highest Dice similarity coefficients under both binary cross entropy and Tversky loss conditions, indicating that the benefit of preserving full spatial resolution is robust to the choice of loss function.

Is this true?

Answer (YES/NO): NO